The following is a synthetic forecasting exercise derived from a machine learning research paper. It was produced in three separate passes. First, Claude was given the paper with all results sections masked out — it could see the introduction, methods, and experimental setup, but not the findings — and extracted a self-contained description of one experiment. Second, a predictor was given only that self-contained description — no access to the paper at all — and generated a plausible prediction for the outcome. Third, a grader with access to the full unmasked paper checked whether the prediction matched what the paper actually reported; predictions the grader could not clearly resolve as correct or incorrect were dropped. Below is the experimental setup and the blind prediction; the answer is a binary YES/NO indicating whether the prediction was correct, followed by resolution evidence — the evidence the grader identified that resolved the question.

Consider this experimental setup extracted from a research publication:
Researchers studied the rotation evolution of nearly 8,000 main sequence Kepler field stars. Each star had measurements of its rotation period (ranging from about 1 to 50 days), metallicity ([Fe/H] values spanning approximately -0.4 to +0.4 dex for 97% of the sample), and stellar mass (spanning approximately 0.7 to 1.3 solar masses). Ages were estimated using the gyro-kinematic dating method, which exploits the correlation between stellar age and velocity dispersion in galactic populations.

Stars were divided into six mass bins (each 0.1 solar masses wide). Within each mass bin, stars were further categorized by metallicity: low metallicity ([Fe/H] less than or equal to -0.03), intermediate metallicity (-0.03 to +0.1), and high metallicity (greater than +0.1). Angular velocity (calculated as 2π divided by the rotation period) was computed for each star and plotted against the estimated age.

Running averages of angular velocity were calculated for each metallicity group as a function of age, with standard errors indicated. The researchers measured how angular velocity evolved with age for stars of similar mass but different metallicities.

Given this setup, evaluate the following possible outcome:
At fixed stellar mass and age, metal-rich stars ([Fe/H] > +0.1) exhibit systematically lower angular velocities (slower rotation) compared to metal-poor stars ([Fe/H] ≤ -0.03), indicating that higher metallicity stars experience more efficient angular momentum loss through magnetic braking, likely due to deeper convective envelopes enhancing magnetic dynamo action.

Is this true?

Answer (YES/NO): YES